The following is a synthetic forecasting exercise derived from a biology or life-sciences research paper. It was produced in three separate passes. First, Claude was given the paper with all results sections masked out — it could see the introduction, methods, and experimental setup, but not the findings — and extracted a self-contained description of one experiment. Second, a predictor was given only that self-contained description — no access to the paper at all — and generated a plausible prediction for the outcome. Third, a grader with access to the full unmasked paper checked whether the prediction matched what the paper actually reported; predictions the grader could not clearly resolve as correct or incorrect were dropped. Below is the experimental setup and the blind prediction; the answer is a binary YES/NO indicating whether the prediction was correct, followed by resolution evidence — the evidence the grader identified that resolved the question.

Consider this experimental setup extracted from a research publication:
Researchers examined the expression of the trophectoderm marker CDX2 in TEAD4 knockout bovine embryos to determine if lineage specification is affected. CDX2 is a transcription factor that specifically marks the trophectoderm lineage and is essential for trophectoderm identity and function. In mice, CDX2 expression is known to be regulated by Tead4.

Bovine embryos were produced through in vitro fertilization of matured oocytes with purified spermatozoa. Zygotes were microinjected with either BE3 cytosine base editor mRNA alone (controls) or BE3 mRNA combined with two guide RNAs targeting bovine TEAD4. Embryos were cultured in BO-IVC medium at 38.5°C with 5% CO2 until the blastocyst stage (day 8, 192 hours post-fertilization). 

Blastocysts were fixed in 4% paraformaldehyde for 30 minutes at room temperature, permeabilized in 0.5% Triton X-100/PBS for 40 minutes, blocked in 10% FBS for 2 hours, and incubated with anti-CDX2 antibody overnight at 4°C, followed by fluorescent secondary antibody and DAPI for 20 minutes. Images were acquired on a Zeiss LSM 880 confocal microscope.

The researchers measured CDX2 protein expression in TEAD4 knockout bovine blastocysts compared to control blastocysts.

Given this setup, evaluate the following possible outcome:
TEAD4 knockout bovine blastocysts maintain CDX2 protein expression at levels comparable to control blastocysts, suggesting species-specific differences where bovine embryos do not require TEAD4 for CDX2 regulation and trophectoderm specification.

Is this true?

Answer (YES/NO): YES